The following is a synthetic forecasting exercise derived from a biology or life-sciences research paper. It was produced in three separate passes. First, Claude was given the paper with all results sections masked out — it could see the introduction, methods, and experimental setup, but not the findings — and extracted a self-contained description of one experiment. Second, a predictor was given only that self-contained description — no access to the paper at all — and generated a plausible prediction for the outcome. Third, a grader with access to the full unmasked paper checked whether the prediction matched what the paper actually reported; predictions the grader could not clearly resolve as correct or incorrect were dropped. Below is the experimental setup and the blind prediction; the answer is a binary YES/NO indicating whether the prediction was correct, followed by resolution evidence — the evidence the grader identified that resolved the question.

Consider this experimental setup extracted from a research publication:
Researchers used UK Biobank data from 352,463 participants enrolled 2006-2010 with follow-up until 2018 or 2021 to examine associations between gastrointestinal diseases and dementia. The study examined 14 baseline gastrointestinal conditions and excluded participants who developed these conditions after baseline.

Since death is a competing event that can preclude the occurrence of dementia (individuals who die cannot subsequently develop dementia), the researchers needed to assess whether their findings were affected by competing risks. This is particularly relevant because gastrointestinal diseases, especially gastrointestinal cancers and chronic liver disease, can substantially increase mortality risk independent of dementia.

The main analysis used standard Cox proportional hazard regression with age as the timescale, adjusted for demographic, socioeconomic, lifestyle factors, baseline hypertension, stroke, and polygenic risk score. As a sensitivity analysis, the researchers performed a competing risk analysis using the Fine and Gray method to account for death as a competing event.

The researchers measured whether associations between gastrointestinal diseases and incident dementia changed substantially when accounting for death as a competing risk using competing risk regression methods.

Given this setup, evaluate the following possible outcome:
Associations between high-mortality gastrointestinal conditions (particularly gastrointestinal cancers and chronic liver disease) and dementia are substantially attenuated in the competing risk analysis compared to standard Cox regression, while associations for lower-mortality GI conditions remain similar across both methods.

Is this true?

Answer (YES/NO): NO